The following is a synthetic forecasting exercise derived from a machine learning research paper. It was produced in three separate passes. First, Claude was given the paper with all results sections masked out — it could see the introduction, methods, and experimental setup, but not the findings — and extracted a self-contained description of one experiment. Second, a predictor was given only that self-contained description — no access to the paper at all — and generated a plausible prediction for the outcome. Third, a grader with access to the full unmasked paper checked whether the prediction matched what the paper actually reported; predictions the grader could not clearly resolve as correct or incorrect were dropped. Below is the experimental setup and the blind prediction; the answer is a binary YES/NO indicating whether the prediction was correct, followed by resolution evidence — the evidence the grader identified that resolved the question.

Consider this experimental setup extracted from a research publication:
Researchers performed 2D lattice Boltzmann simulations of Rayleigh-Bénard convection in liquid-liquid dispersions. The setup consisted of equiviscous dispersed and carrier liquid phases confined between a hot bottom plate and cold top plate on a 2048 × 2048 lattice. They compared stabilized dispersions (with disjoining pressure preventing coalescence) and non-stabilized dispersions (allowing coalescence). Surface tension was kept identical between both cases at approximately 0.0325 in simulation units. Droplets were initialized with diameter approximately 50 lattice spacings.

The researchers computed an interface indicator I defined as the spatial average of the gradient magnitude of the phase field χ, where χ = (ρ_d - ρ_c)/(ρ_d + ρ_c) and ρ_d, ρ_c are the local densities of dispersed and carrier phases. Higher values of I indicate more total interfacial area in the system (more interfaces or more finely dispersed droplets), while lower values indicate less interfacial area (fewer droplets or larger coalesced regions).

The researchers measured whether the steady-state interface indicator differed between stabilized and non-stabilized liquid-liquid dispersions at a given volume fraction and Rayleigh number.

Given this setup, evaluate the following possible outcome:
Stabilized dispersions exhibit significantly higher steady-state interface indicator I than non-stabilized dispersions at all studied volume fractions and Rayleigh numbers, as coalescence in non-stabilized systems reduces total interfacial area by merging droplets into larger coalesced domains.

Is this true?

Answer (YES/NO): YES